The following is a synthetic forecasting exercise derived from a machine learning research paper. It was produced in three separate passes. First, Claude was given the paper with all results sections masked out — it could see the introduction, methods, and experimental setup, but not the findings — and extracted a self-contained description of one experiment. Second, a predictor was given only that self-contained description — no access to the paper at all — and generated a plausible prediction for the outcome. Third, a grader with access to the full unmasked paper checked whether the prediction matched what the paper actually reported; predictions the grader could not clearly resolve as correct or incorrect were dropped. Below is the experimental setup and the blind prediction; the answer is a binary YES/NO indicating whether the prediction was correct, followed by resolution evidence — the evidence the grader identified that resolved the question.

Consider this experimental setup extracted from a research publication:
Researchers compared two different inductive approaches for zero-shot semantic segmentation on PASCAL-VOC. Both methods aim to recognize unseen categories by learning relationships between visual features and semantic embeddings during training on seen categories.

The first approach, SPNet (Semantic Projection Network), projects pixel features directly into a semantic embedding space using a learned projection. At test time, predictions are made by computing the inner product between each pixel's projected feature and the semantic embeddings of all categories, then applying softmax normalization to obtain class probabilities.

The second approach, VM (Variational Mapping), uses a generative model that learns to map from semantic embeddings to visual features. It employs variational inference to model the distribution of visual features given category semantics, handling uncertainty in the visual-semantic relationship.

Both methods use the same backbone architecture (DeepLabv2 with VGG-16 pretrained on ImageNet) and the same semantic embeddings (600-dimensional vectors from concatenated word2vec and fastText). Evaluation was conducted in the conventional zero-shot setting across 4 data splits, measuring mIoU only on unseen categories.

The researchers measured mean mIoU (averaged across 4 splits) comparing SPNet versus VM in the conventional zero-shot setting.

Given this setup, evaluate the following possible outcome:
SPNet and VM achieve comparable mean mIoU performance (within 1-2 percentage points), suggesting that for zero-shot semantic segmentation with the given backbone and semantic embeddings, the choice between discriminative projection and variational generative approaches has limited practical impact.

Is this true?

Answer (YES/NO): NO